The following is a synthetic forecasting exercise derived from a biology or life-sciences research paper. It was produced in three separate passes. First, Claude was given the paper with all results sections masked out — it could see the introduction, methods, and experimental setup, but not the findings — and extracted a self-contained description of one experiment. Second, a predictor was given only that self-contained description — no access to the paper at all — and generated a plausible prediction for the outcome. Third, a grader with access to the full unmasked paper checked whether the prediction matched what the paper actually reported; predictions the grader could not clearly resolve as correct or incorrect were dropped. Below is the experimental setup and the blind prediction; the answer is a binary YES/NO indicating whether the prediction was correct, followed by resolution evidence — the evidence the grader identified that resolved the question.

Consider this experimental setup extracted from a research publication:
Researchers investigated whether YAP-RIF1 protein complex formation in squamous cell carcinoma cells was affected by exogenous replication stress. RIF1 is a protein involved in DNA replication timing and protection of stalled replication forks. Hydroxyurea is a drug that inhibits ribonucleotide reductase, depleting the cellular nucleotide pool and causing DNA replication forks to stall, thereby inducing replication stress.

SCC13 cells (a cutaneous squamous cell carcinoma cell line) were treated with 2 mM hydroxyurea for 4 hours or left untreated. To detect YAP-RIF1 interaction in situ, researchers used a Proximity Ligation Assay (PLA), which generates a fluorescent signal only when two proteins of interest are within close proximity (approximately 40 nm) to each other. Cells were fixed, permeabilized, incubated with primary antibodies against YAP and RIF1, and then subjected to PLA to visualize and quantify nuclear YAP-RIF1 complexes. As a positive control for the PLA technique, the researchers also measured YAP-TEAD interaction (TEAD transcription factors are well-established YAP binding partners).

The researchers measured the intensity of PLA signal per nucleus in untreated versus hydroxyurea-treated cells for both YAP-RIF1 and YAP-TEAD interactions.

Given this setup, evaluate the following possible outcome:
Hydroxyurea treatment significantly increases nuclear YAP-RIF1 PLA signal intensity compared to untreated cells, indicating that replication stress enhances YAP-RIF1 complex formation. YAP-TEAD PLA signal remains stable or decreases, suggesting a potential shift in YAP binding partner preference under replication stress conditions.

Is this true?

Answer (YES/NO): NO